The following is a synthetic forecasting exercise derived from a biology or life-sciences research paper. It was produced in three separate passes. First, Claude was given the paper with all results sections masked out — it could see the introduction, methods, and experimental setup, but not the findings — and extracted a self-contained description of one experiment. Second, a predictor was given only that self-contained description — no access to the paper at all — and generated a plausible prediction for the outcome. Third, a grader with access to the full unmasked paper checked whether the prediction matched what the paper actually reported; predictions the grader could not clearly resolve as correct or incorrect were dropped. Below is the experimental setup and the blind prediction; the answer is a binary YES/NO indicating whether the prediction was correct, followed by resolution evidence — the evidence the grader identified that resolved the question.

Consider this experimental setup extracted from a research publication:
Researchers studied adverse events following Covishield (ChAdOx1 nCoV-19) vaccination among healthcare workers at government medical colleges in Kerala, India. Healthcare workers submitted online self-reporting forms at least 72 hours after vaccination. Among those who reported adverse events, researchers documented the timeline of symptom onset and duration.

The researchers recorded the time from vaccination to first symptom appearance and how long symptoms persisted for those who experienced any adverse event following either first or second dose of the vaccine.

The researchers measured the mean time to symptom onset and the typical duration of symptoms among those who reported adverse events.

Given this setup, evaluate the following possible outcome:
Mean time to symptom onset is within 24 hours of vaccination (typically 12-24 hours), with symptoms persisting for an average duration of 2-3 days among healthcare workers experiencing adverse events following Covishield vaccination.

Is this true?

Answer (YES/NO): NO